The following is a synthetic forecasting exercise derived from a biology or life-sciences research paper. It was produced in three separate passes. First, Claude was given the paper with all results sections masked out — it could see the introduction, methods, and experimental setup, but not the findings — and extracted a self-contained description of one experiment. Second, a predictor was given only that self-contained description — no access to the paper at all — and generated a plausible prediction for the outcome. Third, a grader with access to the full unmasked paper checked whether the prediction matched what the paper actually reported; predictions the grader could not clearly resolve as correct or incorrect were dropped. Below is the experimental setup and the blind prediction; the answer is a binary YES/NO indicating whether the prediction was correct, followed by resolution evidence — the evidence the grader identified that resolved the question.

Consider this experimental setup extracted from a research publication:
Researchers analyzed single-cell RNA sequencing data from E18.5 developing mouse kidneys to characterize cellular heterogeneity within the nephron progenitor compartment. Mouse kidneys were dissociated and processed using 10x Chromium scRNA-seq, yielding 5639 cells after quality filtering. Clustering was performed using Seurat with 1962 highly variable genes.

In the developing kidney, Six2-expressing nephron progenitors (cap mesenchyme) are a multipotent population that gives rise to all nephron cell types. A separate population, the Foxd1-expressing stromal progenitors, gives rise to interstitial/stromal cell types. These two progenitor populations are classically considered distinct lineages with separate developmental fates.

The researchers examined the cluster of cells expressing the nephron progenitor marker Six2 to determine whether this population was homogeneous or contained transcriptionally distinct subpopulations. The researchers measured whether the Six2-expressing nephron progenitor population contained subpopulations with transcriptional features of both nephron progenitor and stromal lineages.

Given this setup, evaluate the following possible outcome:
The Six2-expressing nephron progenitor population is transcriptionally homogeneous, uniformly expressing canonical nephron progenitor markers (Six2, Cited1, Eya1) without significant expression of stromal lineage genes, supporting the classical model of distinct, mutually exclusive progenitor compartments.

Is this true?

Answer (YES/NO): NO